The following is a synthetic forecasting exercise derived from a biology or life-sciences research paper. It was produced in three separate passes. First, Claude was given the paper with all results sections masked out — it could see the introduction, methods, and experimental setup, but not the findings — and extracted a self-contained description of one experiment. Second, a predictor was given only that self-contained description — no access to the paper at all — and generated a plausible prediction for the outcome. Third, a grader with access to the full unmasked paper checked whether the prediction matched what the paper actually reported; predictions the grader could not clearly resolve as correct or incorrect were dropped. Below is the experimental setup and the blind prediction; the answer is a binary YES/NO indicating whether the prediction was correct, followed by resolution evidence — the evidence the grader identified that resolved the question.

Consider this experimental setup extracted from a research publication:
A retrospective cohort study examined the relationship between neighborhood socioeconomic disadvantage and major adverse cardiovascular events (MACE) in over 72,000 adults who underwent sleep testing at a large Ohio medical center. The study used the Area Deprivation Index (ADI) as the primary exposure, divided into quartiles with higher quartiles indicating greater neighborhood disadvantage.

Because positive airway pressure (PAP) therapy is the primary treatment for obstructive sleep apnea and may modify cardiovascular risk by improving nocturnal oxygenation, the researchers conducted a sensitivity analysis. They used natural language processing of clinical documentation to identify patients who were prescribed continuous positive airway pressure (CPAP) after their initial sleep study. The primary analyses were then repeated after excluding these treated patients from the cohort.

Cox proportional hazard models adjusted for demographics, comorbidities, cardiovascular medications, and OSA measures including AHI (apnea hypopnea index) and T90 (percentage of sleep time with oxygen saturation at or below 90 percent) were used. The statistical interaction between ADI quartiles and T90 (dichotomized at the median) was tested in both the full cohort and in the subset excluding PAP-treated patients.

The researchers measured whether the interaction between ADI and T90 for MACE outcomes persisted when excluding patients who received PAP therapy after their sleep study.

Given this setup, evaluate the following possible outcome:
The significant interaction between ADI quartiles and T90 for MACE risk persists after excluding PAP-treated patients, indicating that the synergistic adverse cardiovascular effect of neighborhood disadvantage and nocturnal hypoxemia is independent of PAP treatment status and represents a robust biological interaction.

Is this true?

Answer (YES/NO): YES